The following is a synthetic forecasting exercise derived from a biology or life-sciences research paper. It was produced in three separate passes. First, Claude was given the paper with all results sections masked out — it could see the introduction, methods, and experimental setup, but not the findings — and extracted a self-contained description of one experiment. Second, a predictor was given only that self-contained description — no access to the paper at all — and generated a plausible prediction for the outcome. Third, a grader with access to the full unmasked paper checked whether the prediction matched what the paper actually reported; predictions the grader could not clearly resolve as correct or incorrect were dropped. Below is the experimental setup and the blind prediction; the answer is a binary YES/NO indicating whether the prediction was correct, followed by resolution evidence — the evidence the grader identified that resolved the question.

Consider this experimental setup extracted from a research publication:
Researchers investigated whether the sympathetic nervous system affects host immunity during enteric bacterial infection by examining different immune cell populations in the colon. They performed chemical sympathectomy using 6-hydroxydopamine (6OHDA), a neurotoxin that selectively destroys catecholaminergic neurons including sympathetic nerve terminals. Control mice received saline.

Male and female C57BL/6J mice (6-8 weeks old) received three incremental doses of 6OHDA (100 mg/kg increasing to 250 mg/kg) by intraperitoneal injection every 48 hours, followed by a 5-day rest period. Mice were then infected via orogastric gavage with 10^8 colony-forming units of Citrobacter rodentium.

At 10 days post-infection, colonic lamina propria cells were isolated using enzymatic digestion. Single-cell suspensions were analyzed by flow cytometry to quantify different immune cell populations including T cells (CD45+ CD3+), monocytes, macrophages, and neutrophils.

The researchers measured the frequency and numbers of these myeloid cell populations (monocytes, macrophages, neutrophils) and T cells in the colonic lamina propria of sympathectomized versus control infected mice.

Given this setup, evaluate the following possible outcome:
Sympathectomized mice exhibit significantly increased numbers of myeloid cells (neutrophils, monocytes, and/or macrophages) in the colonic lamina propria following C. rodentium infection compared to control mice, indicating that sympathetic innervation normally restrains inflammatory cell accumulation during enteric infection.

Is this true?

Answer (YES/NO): NO